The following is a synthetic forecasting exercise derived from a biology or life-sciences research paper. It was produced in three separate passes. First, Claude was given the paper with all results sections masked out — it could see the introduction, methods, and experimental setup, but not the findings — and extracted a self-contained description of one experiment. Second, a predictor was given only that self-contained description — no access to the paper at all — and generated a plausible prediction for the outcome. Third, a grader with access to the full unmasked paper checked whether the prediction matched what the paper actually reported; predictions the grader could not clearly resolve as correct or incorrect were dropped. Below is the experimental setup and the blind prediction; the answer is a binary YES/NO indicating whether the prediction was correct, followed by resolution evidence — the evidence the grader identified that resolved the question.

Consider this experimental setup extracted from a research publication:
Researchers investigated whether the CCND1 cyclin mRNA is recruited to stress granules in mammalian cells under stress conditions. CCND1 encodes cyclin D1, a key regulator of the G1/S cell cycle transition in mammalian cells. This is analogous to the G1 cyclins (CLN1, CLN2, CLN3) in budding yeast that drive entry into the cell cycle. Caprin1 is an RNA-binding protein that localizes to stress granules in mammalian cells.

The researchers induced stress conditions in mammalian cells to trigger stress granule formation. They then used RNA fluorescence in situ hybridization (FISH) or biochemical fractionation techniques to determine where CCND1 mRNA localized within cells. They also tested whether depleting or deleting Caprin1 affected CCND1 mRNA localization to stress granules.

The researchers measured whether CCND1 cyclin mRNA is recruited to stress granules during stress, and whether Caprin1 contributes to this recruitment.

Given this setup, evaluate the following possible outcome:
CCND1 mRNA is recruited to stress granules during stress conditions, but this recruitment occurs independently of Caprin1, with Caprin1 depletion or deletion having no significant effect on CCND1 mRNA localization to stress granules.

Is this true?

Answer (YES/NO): NO